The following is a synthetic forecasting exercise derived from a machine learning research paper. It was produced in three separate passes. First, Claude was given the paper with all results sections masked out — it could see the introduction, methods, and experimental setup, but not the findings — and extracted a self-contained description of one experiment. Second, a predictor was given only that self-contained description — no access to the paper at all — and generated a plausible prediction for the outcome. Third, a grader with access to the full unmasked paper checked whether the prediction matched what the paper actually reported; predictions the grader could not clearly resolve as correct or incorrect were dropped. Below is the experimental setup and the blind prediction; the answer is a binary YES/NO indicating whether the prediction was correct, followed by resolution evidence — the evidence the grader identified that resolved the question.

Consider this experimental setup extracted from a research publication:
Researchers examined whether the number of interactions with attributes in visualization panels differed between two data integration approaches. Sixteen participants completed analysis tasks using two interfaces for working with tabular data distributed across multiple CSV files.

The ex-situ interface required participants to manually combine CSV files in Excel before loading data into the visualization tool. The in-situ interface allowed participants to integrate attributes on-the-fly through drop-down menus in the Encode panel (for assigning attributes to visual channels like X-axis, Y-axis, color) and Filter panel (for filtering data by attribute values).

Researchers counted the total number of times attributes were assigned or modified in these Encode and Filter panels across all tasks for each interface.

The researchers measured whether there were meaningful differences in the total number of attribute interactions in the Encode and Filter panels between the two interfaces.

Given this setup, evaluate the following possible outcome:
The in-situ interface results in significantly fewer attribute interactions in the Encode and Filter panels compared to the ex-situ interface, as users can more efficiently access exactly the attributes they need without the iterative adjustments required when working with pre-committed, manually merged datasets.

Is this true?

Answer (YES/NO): NO